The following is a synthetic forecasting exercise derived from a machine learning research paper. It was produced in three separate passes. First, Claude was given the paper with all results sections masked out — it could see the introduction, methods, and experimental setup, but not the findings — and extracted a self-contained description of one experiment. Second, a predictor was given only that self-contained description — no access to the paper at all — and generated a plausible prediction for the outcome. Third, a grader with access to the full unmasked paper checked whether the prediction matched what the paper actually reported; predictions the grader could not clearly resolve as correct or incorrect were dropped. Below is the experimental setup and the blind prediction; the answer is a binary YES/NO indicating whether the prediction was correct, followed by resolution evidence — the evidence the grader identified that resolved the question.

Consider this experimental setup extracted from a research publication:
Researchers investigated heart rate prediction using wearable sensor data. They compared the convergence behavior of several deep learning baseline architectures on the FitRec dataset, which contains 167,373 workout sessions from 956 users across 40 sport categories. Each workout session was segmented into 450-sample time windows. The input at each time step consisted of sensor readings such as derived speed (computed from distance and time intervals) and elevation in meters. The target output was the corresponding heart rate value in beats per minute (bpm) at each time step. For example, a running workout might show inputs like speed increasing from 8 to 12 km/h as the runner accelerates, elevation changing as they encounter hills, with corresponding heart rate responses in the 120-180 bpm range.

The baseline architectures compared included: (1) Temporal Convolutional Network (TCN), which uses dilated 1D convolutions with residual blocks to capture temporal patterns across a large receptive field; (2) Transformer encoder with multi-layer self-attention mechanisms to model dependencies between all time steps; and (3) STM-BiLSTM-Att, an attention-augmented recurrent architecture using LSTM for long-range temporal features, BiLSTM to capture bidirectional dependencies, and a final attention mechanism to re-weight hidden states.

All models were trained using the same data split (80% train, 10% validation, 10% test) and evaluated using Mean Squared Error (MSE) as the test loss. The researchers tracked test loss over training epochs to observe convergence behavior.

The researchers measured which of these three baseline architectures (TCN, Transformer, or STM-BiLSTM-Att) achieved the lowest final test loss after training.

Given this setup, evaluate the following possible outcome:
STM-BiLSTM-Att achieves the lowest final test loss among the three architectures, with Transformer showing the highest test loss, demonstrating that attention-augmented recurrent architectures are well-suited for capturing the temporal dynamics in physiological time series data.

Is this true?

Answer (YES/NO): NO